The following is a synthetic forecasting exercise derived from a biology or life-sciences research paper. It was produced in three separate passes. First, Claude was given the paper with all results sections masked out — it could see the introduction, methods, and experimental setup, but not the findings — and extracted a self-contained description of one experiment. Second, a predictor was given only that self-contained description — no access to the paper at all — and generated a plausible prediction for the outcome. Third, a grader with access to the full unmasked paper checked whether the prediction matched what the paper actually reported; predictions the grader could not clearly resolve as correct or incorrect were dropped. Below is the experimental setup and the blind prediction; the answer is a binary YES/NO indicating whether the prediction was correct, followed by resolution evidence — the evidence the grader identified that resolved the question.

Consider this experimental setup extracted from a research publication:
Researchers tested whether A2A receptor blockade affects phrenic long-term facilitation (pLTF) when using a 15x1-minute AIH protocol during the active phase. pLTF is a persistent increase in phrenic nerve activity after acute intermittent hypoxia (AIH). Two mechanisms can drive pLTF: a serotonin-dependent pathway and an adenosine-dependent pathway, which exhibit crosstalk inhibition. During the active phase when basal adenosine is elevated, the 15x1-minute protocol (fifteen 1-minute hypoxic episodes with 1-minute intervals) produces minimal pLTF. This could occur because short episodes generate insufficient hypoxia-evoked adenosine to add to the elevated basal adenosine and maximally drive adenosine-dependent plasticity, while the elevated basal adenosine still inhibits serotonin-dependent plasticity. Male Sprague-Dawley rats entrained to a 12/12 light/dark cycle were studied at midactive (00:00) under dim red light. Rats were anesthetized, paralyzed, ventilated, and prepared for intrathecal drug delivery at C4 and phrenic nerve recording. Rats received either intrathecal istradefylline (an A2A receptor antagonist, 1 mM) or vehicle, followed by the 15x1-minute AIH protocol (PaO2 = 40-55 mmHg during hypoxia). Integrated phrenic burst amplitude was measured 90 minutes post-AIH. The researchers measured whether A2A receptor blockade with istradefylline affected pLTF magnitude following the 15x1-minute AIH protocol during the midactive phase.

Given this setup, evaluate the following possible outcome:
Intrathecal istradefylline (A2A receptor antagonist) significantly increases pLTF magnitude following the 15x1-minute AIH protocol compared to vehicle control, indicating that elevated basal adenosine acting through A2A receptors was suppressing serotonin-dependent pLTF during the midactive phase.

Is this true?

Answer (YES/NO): YES